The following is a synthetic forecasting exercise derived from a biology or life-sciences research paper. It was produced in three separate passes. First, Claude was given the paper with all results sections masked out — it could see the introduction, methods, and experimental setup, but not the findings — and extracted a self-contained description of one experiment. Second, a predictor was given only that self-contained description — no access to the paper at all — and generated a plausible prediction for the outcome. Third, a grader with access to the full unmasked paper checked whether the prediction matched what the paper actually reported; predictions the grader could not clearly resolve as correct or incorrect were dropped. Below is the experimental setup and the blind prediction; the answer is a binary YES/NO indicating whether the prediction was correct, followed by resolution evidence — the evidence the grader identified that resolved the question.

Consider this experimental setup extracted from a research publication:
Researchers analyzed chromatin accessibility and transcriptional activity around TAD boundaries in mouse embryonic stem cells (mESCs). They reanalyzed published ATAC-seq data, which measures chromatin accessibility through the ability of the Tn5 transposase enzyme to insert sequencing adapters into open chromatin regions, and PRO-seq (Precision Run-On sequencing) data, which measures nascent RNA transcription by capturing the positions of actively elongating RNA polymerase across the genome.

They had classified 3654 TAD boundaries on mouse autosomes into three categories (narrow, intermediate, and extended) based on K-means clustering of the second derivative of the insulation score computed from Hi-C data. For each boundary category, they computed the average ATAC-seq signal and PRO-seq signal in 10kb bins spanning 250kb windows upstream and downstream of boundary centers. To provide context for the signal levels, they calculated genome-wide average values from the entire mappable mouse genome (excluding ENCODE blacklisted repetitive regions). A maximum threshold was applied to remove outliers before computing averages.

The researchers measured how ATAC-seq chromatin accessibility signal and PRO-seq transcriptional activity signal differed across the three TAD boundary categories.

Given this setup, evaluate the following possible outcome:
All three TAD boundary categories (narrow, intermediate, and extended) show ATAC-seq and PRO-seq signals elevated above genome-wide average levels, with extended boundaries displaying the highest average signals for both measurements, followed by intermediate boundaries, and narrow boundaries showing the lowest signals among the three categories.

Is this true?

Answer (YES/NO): NO